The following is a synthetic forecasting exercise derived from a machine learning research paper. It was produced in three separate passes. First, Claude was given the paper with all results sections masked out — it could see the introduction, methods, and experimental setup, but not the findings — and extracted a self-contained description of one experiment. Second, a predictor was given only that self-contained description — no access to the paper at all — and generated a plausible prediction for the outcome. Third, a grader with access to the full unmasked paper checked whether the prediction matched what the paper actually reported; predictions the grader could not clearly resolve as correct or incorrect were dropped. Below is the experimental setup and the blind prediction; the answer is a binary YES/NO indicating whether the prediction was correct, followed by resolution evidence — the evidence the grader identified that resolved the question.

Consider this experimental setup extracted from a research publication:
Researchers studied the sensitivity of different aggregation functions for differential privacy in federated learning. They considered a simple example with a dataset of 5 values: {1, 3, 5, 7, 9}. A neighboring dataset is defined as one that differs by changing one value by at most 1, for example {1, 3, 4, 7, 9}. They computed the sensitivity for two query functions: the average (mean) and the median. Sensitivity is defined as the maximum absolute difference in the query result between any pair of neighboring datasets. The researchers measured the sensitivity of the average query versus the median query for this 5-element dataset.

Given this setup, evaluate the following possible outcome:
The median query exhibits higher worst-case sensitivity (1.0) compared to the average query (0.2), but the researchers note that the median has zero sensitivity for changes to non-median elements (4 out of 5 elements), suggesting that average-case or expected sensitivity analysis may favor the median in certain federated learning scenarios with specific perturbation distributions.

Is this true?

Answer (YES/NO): NO